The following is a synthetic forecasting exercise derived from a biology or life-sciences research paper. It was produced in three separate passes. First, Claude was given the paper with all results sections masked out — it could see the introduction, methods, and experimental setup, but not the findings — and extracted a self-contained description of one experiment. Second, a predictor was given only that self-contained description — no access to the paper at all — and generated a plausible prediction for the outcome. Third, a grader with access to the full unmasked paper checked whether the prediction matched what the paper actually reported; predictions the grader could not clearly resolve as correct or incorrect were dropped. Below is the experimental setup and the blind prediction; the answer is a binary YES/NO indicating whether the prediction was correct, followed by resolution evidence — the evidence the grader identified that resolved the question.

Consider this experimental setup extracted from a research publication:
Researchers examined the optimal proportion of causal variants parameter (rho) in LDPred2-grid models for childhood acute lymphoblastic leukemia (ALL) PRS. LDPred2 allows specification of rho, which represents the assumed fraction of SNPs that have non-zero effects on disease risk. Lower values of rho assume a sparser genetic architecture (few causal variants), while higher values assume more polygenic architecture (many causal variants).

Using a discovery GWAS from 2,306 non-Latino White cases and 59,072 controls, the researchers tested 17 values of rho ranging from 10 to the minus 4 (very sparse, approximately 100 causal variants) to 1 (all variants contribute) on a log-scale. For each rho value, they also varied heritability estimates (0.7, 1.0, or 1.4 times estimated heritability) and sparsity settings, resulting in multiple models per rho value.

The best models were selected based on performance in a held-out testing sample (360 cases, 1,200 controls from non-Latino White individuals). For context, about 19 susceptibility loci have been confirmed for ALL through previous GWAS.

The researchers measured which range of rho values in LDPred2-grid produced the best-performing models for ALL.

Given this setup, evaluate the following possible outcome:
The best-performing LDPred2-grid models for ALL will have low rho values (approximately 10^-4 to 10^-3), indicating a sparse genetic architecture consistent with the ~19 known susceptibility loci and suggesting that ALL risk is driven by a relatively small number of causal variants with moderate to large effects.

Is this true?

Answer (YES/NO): NO